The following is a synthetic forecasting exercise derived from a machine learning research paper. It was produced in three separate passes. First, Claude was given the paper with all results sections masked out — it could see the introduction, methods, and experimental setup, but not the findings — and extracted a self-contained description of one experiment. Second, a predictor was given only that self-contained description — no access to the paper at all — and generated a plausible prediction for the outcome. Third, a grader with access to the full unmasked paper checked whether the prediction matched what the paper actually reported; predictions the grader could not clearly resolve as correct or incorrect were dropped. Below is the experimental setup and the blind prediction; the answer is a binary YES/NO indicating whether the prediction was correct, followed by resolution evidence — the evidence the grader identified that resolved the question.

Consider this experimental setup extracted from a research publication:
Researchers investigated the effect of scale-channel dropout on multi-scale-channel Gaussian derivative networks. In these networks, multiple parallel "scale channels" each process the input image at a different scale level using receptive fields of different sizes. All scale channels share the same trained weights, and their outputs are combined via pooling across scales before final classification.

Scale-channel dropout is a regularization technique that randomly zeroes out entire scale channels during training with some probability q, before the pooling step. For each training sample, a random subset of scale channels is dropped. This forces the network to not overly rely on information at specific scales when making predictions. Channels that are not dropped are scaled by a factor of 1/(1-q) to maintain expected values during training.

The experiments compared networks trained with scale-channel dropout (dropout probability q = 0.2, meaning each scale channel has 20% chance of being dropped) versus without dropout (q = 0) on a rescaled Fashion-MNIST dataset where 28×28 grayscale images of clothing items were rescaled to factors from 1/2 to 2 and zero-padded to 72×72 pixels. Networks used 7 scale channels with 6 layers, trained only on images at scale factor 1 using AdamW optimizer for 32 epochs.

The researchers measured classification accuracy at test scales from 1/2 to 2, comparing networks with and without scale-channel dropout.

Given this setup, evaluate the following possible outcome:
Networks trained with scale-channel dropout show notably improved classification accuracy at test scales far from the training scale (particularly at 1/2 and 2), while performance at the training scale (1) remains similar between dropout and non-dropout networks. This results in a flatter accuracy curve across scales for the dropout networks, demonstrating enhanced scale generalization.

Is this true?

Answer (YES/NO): NO